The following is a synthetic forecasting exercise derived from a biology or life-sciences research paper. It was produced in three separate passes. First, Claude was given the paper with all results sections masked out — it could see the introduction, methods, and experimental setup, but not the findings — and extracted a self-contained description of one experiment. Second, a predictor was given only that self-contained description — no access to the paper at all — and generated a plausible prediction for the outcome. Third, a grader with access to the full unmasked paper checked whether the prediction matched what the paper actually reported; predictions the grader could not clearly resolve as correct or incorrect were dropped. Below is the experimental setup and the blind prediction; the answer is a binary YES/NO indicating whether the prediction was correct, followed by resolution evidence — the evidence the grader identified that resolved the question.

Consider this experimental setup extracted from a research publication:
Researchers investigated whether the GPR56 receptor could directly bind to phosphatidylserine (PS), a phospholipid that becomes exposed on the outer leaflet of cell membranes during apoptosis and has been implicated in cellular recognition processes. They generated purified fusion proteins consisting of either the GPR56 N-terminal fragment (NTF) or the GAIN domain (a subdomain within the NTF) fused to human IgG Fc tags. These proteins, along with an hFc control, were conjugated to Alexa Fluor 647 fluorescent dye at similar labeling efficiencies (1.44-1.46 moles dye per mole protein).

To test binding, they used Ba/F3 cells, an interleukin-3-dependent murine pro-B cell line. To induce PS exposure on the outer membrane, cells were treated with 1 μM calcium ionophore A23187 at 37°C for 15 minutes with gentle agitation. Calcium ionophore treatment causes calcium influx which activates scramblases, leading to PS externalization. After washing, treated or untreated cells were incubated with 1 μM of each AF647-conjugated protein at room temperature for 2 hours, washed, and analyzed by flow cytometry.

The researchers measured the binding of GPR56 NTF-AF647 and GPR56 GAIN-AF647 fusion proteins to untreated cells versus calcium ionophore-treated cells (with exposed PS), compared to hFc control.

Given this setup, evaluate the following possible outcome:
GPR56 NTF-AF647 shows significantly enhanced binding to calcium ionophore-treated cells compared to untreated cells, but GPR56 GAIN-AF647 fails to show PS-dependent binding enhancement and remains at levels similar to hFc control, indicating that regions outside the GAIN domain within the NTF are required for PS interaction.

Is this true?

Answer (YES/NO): NO